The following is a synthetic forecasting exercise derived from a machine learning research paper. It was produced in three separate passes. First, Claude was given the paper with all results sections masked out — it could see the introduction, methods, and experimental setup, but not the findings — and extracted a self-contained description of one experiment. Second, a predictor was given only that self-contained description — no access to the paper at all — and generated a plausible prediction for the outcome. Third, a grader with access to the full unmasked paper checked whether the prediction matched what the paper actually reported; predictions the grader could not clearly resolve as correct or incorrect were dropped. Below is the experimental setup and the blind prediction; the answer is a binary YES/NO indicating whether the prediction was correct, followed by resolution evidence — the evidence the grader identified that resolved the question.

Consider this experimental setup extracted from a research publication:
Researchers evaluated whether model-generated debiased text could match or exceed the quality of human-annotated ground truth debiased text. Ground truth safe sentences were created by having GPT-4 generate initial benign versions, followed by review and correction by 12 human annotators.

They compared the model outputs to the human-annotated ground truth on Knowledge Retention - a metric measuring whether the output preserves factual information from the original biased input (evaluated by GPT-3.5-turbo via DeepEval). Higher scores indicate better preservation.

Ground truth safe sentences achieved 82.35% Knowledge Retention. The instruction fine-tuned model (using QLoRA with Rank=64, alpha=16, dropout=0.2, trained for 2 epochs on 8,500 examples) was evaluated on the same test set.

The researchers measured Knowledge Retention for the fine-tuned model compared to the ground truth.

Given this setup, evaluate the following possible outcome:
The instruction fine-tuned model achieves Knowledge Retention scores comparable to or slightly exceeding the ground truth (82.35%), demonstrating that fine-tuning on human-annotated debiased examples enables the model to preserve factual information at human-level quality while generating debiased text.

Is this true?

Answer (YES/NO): YES